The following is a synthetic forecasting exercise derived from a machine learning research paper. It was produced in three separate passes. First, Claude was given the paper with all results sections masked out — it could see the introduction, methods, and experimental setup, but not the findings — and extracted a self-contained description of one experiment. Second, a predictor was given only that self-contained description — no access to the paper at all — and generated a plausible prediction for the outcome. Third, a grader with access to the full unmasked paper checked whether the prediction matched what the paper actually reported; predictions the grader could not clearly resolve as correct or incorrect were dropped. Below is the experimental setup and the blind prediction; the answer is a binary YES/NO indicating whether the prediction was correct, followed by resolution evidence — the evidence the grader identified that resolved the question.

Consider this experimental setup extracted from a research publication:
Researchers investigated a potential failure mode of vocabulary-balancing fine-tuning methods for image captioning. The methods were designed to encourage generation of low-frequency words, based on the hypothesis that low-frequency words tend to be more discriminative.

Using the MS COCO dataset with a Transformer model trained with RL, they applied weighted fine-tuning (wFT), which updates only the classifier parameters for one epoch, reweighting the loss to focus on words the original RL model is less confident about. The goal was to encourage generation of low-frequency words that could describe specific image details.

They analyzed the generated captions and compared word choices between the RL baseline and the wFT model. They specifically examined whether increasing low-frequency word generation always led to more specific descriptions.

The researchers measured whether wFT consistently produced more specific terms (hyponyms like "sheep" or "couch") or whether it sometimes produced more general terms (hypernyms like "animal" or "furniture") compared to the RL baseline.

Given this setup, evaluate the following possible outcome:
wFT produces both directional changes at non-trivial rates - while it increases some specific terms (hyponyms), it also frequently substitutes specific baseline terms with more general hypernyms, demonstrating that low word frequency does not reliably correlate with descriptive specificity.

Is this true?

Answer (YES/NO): NO